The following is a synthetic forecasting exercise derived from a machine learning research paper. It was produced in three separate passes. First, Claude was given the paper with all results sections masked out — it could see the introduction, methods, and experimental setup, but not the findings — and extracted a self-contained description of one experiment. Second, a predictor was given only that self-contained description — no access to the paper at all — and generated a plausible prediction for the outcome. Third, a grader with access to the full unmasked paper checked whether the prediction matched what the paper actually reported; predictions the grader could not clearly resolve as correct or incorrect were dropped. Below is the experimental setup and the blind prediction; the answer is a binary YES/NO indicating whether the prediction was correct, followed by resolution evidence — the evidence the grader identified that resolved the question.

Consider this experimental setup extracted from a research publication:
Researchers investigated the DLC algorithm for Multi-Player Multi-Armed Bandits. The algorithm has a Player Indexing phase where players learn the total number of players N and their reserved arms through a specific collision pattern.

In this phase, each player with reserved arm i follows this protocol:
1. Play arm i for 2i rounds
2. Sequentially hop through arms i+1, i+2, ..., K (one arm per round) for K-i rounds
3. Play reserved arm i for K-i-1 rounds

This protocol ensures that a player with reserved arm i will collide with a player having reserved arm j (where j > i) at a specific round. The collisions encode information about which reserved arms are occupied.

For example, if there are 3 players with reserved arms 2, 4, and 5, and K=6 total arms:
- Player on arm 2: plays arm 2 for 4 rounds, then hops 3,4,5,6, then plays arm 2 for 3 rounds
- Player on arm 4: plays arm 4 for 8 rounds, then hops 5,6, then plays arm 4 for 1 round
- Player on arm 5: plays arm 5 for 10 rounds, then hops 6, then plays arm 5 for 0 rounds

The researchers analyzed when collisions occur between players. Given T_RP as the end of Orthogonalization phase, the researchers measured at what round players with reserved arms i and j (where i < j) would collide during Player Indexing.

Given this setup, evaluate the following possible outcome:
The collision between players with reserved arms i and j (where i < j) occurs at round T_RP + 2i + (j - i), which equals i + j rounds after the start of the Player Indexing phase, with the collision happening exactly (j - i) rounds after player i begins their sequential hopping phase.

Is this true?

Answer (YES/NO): NO